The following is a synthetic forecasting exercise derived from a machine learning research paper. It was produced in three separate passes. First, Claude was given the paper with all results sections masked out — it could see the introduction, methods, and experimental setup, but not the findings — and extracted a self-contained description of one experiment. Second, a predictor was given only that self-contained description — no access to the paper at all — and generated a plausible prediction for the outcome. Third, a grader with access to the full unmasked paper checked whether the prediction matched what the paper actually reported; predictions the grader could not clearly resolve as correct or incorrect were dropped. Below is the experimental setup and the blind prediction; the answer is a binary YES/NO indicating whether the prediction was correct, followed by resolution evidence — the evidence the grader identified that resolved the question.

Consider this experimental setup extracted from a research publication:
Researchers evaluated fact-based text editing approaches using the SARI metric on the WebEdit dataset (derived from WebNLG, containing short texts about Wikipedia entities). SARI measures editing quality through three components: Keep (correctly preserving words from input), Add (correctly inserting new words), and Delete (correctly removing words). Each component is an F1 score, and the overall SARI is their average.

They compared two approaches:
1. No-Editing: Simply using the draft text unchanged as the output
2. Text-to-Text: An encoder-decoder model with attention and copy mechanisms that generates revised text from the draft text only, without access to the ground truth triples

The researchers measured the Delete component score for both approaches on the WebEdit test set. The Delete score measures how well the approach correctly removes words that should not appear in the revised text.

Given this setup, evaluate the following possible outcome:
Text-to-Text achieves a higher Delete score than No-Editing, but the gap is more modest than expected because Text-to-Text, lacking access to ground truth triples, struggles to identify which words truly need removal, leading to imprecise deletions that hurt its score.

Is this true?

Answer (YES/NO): NO